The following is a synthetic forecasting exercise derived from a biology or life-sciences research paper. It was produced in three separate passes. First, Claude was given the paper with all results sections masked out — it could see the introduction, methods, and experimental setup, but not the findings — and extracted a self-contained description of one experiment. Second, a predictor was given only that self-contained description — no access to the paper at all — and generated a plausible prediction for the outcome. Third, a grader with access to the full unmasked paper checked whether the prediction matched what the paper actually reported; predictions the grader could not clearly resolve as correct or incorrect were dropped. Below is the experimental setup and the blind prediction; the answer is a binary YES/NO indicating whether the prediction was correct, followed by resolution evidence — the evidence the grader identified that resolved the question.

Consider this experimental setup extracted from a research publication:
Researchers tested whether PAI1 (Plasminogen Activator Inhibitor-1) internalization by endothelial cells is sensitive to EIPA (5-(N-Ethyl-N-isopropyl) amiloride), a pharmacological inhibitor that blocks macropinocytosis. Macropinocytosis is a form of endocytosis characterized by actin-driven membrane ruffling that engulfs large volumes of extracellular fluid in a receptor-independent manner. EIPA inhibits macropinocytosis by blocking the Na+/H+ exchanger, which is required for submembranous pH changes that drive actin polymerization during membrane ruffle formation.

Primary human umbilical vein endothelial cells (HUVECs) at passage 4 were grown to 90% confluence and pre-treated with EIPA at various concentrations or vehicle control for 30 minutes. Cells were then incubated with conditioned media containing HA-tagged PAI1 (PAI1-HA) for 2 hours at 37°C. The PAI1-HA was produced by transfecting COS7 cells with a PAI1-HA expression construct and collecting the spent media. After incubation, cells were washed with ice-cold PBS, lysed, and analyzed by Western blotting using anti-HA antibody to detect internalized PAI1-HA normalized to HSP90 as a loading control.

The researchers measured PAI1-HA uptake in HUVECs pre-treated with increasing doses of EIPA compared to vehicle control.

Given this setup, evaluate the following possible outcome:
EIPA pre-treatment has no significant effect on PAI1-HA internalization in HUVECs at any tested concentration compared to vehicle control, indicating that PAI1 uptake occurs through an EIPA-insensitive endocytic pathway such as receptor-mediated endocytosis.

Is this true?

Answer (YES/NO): NO